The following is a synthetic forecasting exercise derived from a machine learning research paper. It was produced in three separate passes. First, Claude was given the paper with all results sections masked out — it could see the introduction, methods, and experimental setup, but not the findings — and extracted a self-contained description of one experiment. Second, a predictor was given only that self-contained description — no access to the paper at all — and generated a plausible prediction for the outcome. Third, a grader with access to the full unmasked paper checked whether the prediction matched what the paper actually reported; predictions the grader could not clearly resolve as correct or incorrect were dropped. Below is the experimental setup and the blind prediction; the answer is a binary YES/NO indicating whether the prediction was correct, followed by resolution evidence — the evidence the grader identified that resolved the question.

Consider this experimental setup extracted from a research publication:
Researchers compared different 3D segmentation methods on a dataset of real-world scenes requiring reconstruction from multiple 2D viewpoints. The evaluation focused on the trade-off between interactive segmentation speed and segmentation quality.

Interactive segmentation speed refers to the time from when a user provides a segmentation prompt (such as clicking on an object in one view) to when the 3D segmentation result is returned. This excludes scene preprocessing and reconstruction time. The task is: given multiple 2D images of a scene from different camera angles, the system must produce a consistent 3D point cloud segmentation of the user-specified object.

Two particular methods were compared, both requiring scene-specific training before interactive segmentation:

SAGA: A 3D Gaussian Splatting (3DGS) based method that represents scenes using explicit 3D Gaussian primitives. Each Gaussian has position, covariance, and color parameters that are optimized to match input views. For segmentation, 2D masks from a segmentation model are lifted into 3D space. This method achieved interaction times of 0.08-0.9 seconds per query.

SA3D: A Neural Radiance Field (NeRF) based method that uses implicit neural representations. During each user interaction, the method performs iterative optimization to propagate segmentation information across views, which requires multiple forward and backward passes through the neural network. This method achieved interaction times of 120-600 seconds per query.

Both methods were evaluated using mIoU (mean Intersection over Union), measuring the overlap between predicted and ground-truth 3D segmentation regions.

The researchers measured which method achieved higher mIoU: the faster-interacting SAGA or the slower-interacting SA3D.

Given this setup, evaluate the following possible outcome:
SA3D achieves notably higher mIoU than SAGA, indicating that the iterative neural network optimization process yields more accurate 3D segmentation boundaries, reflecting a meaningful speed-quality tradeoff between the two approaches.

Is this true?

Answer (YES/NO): YES